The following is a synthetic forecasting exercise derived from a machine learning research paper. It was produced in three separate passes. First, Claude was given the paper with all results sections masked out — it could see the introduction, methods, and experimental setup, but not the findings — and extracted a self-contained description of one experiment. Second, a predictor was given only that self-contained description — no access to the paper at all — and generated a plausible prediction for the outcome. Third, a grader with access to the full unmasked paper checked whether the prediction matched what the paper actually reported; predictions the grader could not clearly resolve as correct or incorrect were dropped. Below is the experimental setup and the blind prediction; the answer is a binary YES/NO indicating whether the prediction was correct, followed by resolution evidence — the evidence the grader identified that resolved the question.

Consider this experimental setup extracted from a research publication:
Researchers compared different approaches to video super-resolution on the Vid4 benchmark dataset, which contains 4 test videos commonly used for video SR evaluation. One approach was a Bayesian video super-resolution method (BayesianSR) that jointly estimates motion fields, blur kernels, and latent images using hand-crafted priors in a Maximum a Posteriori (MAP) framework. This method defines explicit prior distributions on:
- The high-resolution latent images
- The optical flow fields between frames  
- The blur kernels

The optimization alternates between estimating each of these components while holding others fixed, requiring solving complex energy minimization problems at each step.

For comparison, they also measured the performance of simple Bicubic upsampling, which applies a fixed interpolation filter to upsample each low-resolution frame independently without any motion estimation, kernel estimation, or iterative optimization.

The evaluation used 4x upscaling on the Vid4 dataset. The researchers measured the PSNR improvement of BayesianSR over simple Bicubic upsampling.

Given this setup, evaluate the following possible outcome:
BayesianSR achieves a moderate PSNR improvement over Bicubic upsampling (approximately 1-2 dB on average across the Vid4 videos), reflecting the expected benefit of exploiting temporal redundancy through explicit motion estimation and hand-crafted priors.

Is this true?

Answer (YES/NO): NO